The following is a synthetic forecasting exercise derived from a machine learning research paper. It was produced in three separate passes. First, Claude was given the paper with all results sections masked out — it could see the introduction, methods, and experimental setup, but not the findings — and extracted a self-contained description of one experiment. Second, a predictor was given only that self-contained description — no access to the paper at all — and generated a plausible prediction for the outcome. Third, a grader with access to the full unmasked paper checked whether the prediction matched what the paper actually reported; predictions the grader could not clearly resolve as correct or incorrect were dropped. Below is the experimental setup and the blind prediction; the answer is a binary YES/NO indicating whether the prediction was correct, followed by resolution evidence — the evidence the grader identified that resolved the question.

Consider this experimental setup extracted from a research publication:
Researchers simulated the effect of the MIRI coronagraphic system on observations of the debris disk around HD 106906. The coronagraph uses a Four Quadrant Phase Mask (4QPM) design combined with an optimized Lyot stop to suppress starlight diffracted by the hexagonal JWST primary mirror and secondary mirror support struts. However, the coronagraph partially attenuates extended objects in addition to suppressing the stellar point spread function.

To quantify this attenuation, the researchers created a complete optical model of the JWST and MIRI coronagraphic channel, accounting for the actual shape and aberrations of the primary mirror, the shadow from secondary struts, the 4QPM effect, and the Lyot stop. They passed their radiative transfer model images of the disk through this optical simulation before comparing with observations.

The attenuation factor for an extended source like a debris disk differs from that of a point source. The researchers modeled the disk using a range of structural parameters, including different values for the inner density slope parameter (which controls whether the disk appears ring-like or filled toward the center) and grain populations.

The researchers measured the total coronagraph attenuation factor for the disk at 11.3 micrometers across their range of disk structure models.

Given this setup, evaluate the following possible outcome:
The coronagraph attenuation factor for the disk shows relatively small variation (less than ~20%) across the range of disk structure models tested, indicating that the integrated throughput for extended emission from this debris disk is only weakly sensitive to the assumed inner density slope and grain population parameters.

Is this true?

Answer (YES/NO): NO